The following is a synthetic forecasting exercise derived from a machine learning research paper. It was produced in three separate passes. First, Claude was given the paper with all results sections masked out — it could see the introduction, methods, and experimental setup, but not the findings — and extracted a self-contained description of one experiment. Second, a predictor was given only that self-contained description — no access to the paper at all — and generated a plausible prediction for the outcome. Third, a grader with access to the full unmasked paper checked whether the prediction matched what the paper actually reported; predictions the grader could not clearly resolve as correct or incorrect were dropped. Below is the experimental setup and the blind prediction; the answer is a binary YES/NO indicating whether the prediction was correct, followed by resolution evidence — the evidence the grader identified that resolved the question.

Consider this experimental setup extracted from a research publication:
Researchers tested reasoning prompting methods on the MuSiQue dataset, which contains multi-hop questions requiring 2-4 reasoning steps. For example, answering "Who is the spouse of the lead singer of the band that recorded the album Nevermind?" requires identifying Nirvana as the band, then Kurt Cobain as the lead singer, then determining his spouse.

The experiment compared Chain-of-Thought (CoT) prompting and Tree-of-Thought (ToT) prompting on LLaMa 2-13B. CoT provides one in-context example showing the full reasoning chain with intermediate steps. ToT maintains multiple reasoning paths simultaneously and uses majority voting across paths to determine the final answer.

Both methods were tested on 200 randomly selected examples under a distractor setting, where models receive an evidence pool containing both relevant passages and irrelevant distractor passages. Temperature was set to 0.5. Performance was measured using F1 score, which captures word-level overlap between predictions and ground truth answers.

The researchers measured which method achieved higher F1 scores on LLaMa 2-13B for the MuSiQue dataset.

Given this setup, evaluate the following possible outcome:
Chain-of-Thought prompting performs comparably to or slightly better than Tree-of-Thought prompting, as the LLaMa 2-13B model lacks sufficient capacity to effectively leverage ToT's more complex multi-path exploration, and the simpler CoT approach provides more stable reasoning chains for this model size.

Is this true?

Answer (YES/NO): YES